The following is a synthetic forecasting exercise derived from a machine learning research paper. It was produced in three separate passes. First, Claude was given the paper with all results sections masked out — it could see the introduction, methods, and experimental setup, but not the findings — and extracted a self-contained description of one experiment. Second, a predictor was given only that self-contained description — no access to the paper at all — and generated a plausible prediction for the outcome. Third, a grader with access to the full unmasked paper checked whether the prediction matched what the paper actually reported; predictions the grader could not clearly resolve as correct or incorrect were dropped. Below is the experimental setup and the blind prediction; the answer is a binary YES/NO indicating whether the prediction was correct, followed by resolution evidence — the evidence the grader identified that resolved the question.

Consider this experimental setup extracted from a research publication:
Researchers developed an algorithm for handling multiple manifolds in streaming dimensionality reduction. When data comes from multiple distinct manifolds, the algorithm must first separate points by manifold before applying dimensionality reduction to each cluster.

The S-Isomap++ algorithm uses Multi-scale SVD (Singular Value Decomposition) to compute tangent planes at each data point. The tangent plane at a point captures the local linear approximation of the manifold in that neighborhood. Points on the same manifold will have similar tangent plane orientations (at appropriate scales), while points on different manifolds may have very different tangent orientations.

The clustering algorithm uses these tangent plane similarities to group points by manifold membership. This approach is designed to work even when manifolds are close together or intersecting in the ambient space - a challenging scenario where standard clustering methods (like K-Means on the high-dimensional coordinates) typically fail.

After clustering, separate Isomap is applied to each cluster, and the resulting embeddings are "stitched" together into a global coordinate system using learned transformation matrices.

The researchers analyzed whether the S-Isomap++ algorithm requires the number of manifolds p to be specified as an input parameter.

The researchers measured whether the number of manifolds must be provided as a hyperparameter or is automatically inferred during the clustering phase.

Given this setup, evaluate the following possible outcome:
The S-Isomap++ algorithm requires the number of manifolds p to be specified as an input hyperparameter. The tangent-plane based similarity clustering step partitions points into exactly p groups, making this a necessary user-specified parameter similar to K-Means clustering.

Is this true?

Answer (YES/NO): NO